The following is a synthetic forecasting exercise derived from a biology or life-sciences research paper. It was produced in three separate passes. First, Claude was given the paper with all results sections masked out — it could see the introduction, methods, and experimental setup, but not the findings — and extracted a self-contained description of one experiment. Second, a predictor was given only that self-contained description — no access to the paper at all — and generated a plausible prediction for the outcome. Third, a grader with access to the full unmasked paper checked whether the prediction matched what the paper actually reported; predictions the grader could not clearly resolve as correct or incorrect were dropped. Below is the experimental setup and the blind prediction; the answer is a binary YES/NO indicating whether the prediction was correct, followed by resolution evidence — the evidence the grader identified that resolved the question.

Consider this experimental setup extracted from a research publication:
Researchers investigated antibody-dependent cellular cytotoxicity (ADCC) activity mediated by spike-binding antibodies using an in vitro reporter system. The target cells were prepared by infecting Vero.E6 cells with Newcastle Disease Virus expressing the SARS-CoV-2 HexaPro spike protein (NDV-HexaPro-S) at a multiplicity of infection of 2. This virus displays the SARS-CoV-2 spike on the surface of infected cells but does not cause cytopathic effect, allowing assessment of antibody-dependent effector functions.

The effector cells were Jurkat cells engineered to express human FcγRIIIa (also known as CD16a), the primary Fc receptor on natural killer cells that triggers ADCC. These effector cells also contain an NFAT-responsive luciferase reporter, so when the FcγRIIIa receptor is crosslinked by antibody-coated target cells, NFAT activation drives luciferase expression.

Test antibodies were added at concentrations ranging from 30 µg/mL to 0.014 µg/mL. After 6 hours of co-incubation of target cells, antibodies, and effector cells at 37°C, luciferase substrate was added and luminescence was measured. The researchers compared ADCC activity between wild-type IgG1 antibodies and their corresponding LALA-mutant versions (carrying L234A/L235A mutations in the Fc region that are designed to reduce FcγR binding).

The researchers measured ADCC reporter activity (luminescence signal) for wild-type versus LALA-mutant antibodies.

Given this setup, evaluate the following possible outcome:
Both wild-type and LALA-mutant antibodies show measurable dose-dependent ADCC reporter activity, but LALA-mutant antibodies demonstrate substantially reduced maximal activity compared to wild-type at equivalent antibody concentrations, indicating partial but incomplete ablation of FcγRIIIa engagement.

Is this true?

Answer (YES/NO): NO